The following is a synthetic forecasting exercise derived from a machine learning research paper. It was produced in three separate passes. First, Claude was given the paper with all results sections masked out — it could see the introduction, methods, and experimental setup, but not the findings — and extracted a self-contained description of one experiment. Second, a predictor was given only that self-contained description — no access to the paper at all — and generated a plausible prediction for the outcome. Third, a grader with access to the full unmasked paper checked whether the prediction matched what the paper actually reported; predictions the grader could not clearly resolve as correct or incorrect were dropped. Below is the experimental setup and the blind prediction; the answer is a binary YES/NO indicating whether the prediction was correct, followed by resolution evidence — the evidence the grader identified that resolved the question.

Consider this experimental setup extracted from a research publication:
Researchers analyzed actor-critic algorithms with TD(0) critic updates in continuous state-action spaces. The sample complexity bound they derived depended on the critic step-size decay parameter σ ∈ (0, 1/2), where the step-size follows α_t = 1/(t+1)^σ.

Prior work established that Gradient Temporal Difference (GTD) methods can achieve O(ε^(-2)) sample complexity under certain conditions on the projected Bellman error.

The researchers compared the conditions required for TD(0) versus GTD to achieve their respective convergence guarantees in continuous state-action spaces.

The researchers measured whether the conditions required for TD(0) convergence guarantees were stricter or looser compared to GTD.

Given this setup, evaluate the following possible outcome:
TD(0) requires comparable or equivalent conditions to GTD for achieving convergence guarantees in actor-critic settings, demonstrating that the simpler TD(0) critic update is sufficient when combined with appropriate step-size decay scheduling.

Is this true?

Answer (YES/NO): NO